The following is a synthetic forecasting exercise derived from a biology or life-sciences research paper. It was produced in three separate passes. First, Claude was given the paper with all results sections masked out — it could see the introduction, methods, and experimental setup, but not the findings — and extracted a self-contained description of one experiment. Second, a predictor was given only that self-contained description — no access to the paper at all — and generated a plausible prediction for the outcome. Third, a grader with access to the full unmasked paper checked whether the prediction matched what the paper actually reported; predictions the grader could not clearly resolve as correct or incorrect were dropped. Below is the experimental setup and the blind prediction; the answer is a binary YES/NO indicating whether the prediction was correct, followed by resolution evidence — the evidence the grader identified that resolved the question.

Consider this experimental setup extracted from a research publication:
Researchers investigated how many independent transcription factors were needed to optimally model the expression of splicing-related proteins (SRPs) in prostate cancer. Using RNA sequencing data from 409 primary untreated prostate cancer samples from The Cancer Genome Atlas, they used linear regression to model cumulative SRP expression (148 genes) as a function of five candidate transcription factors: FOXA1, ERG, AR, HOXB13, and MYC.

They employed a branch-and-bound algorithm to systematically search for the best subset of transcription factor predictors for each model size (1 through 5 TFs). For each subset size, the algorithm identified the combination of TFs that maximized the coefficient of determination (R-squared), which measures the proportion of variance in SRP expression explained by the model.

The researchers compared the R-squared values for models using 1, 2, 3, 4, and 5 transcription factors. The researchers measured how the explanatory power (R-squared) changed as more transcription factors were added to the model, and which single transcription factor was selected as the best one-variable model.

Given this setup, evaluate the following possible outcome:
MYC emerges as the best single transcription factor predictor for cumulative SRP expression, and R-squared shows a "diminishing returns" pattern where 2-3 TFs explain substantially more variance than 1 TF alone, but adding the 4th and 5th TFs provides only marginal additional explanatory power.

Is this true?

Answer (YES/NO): NO